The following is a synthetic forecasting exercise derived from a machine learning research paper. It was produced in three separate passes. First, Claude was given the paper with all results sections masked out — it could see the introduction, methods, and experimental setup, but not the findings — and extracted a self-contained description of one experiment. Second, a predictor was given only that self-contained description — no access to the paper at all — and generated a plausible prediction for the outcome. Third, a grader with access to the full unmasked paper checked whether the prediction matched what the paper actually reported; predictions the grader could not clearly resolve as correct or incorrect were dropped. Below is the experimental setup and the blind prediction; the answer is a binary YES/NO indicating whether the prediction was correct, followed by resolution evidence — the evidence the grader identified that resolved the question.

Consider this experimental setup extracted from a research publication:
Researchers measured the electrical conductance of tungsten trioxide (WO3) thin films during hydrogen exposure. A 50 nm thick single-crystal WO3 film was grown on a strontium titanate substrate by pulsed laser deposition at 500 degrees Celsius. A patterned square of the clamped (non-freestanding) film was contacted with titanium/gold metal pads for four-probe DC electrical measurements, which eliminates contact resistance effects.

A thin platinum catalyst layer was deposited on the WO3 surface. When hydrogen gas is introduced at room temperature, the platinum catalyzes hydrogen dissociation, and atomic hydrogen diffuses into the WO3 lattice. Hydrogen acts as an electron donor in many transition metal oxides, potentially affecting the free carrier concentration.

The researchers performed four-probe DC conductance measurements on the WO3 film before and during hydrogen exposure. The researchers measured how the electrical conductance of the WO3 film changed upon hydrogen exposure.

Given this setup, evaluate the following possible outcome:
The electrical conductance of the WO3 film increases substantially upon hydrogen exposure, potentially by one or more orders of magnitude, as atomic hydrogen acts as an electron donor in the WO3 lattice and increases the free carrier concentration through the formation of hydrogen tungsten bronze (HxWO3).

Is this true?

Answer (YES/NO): YES